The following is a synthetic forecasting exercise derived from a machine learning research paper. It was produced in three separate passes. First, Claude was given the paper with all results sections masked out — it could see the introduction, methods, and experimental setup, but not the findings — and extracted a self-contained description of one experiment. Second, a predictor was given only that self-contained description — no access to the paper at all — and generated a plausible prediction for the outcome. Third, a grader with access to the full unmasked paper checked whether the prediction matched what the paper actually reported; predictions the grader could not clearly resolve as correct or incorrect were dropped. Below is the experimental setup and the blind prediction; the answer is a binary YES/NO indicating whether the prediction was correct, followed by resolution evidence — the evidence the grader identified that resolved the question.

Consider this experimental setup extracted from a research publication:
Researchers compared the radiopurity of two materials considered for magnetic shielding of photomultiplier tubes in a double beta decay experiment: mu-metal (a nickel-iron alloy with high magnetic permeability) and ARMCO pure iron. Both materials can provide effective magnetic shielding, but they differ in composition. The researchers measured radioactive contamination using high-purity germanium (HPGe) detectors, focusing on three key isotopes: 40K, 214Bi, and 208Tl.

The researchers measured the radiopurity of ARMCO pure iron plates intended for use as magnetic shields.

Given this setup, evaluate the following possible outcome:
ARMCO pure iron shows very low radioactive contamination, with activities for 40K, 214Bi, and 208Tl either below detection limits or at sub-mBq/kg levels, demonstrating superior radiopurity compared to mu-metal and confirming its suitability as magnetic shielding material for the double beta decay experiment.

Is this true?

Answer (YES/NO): YES